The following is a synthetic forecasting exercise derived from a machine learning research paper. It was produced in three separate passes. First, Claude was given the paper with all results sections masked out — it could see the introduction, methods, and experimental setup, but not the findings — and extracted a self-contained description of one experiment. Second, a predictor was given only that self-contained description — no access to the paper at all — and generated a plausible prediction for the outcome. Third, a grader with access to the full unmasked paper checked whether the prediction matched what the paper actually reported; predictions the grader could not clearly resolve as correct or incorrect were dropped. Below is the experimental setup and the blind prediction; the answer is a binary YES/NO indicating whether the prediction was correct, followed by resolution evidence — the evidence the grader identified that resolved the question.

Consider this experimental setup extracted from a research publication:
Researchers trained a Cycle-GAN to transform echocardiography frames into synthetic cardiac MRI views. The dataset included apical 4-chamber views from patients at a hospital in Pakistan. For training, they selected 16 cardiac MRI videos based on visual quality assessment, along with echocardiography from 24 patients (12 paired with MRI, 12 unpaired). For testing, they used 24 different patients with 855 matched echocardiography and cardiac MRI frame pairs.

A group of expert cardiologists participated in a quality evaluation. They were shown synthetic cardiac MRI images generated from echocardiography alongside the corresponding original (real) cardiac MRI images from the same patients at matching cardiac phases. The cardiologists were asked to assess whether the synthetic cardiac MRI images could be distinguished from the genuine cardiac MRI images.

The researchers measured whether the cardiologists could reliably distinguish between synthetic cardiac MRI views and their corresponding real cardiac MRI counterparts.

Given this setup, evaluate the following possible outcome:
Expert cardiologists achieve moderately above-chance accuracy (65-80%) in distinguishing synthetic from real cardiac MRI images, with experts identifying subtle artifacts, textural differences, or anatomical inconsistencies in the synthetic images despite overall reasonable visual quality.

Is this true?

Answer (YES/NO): NO